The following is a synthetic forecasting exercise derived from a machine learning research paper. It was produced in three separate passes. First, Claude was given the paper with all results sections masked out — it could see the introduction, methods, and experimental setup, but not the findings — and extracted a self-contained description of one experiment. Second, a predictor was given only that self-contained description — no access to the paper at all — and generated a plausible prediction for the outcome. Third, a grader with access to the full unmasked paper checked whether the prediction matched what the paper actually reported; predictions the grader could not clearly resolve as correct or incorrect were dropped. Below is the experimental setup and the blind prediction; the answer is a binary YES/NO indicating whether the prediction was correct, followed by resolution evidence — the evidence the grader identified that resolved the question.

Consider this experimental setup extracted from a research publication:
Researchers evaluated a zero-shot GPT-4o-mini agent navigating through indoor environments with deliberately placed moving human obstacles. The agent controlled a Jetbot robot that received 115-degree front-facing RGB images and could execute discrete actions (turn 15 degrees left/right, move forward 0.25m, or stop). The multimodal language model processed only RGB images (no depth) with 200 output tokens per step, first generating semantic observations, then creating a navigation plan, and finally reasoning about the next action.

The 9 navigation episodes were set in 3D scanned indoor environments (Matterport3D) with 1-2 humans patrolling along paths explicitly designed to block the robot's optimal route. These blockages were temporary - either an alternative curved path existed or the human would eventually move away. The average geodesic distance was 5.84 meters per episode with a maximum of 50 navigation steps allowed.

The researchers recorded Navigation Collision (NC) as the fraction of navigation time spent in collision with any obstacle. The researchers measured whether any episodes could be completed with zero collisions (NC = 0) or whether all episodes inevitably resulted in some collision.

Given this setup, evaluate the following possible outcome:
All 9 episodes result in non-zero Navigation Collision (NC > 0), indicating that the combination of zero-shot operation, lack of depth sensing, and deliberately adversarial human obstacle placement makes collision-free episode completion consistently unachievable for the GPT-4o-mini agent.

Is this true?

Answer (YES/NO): NO